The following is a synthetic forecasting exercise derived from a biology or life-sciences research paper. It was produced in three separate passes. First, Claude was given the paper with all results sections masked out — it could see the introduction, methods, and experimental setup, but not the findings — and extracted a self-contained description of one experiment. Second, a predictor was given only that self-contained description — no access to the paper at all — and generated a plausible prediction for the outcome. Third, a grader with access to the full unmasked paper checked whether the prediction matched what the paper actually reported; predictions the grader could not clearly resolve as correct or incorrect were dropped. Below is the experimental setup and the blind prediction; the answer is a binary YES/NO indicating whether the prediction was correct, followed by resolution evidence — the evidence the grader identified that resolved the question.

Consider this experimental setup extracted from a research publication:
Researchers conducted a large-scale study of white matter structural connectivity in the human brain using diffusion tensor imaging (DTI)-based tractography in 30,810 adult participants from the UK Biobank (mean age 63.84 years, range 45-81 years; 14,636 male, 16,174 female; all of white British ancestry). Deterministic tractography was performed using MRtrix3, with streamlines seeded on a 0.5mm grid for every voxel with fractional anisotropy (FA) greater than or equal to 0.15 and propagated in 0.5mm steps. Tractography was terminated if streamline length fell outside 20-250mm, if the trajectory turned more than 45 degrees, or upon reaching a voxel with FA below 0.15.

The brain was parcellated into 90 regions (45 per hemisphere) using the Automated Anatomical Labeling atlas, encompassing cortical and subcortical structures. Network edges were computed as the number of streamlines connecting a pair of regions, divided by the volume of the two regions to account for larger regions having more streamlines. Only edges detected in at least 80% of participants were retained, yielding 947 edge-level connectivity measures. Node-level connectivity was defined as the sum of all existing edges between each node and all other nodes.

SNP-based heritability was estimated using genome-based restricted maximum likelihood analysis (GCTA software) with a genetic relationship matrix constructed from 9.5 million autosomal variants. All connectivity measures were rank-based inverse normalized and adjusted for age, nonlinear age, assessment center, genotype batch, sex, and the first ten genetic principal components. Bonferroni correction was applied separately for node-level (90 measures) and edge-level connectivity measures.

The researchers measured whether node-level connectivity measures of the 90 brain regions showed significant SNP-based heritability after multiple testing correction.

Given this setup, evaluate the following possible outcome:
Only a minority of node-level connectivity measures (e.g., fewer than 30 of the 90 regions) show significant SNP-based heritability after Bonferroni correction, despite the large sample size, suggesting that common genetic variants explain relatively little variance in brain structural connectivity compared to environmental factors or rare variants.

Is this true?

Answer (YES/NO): NO